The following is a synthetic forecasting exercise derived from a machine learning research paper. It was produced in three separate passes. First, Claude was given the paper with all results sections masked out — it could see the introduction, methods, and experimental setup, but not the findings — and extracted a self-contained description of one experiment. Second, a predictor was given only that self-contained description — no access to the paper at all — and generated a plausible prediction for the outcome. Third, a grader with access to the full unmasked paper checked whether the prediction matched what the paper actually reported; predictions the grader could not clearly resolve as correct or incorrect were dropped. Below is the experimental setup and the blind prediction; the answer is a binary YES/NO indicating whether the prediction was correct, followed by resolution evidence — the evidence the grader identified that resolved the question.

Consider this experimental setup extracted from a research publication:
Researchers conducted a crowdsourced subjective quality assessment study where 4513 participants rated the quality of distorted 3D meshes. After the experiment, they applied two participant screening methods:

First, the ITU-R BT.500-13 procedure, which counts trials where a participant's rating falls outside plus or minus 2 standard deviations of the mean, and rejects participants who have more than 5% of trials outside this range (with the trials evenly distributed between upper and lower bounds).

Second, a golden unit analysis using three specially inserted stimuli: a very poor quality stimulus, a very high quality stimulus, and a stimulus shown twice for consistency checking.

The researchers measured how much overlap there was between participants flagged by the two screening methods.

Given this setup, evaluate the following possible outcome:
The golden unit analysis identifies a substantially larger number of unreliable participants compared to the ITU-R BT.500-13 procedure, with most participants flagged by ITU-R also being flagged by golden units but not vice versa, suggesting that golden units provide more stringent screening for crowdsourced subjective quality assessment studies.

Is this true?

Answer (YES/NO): NO